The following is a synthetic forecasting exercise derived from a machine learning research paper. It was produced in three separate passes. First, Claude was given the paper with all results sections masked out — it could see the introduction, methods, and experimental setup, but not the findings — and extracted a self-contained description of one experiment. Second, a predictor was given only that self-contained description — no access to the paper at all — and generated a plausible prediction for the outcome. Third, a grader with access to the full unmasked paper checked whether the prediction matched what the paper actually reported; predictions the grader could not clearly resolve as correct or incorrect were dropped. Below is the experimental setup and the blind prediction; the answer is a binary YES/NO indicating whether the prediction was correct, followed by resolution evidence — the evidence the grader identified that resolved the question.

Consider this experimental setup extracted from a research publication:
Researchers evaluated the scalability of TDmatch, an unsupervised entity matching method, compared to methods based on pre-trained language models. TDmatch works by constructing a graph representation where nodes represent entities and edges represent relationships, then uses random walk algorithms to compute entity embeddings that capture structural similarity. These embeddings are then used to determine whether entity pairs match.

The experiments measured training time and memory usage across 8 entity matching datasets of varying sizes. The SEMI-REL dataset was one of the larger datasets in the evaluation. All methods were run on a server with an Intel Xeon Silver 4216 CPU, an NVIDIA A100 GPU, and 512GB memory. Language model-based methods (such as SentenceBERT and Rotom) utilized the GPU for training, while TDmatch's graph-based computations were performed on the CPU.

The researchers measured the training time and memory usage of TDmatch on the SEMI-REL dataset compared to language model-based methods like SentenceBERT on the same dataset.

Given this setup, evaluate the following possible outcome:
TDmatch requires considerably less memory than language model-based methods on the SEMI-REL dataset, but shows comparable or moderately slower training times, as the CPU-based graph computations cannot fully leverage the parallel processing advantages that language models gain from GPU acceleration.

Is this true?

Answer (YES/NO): NO